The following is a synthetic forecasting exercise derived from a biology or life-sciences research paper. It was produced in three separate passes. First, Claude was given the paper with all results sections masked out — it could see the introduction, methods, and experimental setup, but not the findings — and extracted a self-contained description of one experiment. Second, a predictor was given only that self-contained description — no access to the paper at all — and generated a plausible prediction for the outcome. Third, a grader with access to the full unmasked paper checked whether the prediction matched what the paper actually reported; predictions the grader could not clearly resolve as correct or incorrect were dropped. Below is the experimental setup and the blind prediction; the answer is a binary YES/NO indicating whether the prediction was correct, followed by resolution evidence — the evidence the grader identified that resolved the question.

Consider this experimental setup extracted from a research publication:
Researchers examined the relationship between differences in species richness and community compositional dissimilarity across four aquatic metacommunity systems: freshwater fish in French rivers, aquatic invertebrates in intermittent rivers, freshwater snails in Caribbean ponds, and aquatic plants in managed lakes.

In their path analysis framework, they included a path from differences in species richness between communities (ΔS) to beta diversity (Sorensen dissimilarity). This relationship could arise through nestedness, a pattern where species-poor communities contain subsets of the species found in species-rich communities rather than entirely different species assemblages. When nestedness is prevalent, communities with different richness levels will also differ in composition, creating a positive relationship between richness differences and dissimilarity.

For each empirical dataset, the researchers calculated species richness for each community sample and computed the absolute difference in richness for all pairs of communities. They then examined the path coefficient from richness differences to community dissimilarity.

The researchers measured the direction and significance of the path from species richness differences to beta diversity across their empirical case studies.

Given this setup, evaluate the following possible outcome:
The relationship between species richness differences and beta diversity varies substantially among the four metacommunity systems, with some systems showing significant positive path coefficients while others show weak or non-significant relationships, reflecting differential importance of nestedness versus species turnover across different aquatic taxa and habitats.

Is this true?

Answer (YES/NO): NO